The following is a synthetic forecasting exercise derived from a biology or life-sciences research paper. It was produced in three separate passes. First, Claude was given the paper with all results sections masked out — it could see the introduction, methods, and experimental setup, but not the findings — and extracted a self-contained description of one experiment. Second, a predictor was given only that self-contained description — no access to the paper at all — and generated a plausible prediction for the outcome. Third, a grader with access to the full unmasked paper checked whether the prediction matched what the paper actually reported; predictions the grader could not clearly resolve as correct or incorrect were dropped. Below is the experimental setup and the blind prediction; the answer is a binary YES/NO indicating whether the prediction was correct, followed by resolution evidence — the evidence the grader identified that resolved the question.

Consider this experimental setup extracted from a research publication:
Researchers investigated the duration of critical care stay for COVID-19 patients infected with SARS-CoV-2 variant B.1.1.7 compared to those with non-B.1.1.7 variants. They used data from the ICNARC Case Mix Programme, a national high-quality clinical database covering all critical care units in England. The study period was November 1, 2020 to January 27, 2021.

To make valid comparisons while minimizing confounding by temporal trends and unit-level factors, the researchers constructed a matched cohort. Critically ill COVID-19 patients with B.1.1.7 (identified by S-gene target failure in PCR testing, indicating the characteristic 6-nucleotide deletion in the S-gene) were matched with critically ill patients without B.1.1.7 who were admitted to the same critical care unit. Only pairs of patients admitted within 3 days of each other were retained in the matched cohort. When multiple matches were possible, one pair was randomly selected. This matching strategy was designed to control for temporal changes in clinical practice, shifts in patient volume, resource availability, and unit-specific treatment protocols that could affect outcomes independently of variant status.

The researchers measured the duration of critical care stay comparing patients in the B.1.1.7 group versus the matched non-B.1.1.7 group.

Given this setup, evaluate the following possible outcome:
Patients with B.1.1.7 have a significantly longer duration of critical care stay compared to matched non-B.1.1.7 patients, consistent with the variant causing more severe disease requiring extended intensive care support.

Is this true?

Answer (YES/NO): NO